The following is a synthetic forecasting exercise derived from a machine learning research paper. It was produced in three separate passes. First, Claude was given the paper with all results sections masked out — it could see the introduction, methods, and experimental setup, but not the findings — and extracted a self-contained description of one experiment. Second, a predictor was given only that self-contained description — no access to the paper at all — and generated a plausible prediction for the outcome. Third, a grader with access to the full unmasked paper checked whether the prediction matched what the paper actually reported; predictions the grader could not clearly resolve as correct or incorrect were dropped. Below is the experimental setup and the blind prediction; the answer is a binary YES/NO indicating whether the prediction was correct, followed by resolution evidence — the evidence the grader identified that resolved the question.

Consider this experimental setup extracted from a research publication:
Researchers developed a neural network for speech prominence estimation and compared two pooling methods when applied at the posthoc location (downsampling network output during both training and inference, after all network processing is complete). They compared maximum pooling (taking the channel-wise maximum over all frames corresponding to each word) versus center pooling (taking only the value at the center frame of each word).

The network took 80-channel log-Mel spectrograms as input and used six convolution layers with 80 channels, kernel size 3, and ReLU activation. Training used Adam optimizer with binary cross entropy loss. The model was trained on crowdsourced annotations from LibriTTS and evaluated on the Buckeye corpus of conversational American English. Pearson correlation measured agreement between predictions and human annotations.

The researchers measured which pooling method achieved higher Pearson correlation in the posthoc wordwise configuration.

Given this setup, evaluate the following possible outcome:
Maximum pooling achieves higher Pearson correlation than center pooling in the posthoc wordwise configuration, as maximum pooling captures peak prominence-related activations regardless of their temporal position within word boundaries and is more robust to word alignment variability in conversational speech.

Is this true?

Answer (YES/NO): YES